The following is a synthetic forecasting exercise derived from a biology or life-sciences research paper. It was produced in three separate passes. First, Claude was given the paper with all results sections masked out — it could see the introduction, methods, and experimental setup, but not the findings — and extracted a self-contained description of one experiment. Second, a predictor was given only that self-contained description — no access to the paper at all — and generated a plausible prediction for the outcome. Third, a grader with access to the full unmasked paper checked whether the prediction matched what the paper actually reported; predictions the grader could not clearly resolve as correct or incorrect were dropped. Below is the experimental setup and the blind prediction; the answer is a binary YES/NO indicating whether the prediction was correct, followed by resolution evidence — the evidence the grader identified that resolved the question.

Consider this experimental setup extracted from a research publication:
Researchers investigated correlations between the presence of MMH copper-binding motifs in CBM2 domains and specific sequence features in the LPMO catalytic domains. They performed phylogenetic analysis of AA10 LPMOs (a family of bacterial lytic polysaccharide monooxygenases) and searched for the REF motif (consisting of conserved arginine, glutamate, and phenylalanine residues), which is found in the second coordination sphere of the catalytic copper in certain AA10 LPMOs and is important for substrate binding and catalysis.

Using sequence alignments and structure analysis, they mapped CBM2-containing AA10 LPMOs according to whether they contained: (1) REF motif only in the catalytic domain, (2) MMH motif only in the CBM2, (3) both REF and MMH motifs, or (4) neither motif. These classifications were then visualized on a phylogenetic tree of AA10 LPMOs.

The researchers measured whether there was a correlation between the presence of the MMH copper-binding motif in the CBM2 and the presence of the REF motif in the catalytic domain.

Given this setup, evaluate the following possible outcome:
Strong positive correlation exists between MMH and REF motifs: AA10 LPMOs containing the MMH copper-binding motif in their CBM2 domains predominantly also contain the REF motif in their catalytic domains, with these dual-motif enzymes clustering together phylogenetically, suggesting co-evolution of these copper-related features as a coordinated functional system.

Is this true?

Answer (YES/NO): YES